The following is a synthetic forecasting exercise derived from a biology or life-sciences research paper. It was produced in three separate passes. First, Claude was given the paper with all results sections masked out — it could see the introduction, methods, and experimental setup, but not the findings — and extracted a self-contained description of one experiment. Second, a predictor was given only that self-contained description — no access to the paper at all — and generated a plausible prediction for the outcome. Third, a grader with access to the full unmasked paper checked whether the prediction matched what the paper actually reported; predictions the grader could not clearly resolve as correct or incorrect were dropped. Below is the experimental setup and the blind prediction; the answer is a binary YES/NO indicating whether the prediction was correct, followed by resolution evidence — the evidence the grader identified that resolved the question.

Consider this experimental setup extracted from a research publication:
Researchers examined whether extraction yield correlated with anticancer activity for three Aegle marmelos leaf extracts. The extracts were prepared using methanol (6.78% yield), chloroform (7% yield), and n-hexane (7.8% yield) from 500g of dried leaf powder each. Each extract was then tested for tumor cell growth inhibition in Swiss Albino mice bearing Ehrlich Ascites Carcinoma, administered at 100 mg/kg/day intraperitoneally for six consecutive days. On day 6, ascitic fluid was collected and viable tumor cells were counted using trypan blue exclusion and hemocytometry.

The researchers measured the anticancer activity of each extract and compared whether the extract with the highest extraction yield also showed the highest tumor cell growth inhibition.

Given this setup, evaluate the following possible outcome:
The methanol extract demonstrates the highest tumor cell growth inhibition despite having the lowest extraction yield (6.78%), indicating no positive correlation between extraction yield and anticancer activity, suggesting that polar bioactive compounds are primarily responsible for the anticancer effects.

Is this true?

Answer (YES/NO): NO